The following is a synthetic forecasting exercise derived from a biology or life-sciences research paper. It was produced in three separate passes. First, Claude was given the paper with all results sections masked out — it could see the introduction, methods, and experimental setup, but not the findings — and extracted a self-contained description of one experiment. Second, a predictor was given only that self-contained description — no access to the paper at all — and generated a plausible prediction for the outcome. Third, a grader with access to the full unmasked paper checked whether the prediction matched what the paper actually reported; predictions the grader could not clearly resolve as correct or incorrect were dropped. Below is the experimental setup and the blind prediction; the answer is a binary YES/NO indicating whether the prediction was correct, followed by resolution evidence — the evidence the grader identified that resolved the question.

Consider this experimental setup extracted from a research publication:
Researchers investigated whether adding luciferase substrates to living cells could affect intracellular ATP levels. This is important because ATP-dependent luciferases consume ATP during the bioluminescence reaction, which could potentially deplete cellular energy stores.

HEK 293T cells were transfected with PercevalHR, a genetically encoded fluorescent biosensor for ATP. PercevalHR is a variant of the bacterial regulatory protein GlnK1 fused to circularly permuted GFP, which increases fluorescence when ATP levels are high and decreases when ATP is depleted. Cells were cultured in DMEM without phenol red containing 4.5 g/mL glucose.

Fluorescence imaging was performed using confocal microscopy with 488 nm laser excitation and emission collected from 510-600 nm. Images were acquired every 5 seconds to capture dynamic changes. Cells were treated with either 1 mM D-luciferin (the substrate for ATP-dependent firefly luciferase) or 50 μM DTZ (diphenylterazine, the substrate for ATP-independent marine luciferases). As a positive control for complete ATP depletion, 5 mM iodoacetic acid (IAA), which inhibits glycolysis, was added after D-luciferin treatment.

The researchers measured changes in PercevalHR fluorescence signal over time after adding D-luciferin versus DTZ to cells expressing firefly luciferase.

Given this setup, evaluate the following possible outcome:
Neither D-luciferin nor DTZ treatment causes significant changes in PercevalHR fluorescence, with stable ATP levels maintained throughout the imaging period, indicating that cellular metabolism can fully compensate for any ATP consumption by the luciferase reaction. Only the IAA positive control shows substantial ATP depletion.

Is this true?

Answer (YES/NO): NO